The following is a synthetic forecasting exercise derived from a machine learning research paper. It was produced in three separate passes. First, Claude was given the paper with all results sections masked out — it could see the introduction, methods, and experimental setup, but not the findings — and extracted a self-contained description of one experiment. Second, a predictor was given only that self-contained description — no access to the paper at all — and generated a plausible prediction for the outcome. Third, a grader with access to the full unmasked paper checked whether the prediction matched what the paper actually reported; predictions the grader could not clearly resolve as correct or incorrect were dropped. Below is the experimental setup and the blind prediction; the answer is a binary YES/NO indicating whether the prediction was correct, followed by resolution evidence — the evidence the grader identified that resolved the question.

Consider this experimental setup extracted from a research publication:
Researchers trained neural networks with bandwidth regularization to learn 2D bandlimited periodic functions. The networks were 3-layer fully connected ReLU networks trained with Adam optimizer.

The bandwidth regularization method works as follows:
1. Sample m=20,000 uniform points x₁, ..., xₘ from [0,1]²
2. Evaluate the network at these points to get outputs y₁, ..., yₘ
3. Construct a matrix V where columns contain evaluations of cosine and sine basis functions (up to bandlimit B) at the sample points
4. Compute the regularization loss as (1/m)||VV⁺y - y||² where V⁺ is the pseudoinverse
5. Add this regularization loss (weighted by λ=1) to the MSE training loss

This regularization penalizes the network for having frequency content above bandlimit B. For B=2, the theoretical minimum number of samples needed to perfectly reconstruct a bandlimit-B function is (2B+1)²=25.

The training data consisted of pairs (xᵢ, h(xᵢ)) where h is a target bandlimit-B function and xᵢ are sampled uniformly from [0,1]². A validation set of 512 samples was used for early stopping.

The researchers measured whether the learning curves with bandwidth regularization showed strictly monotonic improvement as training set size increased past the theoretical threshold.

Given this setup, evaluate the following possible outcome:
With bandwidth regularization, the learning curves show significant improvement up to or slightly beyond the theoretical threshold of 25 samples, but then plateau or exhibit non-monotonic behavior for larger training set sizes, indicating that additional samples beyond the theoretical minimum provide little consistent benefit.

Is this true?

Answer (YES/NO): YES